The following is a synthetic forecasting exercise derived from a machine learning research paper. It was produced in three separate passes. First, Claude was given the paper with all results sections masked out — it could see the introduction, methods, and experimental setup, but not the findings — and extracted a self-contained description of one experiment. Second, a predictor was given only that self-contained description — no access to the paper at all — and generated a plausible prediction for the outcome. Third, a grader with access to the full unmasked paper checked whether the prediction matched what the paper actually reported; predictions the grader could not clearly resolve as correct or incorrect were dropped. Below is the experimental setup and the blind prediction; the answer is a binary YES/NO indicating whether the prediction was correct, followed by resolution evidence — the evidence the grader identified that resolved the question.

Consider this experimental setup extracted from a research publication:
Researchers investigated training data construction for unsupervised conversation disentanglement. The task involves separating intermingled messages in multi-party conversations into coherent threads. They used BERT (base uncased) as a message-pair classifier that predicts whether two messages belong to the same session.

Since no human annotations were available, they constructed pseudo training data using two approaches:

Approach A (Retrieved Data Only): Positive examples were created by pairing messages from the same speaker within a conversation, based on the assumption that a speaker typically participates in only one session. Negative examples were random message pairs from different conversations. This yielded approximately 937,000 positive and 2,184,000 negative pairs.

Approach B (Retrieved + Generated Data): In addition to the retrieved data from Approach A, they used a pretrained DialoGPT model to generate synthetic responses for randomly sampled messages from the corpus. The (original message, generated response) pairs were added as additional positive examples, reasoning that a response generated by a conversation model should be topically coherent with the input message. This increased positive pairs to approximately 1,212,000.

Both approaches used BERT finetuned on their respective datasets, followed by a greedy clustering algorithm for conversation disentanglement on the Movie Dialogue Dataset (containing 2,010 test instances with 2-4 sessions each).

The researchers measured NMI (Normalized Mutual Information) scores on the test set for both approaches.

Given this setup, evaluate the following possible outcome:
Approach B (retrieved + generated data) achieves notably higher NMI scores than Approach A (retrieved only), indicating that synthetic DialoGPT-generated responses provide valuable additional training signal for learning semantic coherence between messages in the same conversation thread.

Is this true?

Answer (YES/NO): NO